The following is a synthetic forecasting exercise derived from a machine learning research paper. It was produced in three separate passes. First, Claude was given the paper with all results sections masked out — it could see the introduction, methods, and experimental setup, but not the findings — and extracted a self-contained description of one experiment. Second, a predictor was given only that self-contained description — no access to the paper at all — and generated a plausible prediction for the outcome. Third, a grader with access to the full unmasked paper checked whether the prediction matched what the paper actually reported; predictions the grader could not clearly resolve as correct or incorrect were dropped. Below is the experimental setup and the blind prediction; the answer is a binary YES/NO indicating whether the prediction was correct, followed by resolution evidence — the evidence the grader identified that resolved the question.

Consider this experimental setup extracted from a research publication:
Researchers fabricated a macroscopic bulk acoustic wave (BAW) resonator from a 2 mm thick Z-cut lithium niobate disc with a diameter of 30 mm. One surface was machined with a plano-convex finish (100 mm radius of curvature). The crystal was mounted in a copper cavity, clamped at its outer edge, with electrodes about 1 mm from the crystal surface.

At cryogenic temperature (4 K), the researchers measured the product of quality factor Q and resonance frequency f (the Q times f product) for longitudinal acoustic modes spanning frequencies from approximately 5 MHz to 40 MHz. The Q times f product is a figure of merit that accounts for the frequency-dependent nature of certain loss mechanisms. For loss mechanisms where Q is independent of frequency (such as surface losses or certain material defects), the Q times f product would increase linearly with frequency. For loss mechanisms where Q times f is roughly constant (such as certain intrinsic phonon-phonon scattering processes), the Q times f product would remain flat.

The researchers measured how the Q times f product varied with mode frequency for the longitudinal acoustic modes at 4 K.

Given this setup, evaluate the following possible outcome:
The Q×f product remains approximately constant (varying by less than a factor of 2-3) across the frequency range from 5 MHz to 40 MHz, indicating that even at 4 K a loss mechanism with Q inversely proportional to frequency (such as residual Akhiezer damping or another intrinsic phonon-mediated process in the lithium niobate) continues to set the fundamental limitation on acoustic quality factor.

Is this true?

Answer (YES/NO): NO